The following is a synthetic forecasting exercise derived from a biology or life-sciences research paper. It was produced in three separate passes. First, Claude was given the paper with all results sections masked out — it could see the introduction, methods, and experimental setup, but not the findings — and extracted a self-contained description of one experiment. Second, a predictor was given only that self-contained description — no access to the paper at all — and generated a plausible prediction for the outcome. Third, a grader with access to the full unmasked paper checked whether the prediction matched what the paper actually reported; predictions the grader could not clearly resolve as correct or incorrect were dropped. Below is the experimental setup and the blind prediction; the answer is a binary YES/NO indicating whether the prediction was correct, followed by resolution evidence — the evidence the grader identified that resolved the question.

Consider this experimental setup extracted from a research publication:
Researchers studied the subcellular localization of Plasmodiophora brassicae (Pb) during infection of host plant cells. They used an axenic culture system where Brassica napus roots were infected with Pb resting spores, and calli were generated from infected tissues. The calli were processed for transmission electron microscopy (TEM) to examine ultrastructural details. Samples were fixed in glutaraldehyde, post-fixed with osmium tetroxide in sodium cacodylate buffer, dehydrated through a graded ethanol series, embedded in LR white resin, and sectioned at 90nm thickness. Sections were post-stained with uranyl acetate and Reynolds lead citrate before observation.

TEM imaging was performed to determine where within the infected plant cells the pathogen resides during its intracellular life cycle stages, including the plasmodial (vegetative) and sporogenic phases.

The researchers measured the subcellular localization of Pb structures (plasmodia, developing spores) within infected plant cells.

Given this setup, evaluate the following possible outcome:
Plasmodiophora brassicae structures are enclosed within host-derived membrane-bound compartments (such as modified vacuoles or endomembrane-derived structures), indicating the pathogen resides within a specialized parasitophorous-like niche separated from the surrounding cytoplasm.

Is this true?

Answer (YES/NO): NO